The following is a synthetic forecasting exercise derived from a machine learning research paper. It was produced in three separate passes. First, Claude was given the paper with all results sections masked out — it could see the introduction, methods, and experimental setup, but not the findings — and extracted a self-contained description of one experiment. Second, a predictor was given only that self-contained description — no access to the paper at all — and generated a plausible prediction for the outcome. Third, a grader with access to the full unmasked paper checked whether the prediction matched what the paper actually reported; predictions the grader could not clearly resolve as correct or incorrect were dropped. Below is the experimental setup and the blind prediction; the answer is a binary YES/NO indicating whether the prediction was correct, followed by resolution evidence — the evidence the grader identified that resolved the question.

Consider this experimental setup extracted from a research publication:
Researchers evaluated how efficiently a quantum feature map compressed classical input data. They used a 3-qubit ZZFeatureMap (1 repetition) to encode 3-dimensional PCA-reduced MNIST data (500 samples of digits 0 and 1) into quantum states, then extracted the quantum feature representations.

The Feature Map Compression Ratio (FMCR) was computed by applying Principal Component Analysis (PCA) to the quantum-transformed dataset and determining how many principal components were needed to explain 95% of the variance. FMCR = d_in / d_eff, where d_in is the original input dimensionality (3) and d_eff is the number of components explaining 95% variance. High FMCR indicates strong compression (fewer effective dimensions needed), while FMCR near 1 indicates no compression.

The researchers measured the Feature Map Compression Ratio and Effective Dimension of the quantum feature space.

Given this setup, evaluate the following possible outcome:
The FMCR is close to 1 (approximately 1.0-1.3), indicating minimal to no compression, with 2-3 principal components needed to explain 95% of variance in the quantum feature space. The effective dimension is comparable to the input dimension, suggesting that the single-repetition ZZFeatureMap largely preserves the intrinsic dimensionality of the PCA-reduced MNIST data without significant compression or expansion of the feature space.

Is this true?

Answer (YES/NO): NO